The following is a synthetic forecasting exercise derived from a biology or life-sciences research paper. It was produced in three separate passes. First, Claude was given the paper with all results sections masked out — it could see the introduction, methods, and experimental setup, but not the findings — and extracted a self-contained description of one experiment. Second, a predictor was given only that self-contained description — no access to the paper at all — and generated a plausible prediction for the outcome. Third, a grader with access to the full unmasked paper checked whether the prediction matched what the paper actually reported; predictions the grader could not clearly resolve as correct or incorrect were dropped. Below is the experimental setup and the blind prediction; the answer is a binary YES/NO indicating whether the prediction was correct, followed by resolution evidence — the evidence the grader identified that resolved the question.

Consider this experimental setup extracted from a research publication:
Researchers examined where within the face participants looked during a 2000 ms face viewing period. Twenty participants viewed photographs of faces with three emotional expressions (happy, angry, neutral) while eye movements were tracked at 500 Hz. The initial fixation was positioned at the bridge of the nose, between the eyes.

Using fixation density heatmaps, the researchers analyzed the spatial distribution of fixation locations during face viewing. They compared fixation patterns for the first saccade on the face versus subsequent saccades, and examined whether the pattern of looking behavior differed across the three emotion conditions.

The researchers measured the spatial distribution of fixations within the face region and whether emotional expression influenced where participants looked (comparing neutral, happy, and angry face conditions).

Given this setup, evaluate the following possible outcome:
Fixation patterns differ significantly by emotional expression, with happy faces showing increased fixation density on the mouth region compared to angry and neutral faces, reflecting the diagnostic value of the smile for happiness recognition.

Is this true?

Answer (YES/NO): NO